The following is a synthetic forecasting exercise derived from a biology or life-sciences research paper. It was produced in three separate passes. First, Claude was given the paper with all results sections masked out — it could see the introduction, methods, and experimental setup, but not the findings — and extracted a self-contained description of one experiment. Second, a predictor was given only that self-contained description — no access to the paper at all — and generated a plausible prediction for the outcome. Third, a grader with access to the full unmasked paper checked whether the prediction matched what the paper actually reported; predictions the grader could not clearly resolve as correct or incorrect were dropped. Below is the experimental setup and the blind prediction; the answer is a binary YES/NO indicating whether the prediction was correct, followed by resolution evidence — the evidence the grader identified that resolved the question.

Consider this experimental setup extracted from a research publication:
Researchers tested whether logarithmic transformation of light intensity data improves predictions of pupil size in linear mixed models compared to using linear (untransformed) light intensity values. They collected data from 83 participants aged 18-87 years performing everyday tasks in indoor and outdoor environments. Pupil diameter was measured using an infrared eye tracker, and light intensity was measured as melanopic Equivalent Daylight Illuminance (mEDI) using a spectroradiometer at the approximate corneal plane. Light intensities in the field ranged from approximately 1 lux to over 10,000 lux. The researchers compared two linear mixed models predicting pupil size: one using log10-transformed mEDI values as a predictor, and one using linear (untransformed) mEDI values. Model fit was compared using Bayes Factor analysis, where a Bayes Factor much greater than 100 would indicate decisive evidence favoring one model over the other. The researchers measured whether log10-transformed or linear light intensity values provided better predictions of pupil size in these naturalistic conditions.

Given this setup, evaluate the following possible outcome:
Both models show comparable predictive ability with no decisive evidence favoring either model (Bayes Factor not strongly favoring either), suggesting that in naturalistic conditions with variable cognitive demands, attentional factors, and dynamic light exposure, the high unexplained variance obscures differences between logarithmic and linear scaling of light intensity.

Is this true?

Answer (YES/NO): NO